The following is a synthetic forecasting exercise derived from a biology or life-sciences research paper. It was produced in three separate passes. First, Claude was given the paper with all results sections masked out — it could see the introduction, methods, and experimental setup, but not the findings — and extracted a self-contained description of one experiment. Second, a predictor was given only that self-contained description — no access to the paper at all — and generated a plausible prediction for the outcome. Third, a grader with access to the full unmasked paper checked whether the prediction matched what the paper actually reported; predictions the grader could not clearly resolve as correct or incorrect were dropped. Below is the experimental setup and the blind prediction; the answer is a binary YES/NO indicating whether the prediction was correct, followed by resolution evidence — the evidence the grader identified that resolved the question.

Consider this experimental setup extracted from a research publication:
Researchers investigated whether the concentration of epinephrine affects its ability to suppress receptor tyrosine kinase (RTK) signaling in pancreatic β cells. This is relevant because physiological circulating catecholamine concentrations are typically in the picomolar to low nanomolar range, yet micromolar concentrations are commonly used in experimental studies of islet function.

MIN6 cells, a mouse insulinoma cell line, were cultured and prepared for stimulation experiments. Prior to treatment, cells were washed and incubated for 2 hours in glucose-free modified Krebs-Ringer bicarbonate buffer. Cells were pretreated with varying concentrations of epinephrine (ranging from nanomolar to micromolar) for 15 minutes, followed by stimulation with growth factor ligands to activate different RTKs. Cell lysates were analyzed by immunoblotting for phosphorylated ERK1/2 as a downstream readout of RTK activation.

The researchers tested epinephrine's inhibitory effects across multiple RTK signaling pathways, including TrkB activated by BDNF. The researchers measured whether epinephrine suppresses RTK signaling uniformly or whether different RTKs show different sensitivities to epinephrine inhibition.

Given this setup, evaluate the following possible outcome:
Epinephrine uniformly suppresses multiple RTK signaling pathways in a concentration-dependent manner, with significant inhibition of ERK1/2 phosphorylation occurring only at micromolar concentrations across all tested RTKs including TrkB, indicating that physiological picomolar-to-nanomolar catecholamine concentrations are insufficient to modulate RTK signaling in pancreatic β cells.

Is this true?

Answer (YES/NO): NO